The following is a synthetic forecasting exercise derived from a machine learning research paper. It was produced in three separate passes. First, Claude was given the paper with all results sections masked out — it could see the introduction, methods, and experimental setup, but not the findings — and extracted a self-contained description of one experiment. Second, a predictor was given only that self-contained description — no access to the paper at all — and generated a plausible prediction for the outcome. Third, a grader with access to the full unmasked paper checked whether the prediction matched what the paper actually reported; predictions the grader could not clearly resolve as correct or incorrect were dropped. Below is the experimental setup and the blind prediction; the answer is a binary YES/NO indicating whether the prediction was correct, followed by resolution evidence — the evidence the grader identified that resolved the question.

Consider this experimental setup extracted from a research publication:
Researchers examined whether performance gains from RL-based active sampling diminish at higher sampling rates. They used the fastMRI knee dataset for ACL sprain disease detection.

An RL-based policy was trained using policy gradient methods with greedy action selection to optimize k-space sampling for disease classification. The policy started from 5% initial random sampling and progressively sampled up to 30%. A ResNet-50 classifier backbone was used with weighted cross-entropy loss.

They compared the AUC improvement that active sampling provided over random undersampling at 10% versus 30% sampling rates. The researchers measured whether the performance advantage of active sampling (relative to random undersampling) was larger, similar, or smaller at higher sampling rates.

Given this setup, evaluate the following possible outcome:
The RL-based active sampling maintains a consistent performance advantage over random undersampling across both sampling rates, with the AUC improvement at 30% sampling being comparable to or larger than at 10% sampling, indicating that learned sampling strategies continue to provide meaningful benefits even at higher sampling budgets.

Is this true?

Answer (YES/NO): NO